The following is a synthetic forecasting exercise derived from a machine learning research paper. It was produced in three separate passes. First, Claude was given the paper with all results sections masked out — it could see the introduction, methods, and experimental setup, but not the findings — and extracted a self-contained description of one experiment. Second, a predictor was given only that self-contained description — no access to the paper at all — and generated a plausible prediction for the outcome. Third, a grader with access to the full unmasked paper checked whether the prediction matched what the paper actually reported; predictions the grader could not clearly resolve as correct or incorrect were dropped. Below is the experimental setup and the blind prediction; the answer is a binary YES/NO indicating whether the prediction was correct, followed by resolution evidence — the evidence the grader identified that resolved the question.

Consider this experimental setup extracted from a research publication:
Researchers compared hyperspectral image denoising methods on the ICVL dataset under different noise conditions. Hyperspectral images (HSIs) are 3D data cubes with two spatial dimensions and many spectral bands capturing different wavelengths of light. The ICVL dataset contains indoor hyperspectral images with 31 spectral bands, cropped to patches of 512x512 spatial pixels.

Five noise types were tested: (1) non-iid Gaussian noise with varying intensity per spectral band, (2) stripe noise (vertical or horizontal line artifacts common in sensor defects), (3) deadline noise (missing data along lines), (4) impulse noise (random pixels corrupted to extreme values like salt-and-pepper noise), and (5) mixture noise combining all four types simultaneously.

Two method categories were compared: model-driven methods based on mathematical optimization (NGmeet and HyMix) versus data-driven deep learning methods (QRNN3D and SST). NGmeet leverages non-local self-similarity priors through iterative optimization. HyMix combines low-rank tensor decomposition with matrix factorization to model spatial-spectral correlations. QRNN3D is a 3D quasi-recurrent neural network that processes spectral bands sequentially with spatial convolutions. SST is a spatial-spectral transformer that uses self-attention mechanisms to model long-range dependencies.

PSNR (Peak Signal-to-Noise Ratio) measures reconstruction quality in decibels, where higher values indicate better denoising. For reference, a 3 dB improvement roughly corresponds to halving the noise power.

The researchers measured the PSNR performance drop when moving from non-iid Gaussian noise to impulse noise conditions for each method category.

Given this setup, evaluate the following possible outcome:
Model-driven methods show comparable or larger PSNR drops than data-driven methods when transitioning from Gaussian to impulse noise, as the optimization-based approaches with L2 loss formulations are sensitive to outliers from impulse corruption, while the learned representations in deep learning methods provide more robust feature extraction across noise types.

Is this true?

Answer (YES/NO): YES